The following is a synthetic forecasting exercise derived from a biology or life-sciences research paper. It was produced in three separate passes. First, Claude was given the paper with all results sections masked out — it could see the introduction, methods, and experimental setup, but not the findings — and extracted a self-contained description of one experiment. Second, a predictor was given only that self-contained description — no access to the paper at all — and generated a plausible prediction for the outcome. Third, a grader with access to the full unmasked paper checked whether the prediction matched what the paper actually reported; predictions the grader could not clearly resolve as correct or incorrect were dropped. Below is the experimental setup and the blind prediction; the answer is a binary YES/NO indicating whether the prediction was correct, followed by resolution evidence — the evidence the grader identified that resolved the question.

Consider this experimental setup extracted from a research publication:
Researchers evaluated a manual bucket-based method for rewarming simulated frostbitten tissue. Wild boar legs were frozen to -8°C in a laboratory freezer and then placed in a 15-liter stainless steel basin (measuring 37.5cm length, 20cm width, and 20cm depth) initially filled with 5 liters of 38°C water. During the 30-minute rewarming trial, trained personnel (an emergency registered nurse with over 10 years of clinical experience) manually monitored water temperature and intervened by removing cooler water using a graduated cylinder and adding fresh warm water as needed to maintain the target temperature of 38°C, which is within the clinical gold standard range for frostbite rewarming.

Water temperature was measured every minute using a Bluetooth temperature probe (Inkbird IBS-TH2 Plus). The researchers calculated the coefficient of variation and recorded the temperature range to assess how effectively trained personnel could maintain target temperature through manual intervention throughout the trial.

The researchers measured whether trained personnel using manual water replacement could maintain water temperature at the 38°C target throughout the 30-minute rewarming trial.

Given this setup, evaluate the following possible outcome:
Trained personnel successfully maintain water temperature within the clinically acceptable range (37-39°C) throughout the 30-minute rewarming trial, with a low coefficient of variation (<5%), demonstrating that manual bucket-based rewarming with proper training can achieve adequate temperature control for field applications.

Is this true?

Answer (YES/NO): NO